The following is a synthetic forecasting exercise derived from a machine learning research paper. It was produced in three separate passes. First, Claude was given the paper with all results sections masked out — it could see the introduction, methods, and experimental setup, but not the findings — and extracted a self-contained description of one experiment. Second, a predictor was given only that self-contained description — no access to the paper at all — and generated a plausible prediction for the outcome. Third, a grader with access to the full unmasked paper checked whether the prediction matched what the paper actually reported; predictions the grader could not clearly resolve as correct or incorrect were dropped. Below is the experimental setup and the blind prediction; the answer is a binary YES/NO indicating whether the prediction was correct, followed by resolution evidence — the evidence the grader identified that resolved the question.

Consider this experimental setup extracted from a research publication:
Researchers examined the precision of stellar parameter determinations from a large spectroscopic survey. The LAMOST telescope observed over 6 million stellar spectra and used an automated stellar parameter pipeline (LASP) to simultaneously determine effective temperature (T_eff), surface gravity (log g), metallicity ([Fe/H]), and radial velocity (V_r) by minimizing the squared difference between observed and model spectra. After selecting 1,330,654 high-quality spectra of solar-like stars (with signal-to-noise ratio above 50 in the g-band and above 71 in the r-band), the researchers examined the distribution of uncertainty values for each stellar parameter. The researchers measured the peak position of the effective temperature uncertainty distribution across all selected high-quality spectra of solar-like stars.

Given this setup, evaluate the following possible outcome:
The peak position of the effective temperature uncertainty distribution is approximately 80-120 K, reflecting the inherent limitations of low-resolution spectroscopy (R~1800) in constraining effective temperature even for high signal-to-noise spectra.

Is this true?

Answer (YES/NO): NO